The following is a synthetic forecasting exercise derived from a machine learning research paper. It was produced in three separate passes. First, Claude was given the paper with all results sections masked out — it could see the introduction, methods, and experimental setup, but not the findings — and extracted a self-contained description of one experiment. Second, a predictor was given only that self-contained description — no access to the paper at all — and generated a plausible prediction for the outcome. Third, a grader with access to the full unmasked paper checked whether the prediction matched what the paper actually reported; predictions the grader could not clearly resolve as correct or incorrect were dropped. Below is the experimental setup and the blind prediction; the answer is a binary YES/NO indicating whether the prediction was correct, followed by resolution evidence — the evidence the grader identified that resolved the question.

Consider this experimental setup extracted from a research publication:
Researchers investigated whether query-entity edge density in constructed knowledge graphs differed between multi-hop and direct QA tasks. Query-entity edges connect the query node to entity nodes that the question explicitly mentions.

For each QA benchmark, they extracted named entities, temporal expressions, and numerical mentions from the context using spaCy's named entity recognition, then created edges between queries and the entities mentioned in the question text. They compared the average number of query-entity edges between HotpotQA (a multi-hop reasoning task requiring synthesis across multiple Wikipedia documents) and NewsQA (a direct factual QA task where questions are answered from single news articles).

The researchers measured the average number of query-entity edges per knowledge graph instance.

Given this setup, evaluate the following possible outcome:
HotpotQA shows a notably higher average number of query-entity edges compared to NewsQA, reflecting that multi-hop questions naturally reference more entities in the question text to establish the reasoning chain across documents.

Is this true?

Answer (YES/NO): YES